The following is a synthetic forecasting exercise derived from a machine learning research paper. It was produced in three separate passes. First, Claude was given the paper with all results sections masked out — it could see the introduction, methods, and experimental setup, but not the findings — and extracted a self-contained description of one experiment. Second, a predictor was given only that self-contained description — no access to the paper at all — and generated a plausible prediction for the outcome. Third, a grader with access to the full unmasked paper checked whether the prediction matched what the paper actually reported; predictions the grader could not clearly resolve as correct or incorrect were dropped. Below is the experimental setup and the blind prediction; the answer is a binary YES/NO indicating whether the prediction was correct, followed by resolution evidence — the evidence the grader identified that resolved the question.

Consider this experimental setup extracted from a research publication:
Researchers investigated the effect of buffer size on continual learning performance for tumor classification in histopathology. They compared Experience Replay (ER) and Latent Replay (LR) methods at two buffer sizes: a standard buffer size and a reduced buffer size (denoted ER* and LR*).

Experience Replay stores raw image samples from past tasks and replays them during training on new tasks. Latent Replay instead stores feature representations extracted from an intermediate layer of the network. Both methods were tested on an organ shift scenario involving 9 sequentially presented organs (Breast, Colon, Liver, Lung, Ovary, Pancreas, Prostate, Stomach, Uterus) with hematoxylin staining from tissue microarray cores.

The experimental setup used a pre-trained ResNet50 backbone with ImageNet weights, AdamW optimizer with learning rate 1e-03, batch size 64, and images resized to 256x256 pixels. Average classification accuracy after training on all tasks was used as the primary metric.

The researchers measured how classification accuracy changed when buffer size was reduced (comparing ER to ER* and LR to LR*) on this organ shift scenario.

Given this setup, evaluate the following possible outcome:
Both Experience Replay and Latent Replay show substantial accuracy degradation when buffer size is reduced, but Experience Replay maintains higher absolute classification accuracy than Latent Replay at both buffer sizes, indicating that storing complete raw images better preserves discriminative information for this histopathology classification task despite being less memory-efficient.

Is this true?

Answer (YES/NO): NO